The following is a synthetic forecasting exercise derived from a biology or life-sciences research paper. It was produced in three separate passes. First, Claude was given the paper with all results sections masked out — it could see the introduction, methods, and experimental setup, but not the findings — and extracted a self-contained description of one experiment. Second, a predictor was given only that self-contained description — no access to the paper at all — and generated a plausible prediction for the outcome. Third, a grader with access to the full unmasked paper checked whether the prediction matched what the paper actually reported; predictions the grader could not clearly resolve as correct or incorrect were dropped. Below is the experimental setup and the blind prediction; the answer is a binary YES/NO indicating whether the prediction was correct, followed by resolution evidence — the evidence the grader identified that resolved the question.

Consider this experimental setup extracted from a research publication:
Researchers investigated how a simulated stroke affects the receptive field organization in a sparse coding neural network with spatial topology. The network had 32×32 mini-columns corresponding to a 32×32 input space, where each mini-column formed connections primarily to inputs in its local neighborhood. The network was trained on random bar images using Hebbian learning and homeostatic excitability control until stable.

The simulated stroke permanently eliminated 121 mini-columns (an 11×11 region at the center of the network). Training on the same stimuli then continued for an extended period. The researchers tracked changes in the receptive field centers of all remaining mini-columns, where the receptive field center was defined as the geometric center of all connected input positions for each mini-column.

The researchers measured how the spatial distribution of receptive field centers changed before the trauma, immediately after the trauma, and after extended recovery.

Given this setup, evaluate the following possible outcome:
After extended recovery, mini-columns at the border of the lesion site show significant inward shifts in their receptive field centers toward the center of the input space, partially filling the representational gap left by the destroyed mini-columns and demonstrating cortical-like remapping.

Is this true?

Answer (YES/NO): YES